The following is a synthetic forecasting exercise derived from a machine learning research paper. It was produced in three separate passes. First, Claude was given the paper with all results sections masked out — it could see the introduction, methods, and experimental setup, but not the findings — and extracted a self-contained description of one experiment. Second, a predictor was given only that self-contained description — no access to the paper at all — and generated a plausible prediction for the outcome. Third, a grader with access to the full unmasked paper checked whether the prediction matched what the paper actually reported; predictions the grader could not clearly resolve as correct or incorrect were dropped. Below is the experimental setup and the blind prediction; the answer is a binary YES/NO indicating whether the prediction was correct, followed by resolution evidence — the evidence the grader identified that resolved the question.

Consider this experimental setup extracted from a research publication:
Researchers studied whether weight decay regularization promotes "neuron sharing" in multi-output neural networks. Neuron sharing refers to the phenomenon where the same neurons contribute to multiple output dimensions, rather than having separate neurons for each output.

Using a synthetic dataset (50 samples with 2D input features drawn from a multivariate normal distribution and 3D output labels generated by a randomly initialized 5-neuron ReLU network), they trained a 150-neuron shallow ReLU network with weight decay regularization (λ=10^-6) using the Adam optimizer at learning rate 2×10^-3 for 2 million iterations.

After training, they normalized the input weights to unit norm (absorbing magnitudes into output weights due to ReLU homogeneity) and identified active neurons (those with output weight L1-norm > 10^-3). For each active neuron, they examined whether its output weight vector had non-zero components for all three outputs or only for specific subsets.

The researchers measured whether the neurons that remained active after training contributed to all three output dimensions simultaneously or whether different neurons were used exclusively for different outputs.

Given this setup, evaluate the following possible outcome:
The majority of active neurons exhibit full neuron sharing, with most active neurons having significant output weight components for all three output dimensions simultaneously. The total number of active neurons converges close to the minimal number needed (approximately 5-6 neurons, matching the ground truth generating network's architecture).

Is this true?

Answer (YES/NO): YES